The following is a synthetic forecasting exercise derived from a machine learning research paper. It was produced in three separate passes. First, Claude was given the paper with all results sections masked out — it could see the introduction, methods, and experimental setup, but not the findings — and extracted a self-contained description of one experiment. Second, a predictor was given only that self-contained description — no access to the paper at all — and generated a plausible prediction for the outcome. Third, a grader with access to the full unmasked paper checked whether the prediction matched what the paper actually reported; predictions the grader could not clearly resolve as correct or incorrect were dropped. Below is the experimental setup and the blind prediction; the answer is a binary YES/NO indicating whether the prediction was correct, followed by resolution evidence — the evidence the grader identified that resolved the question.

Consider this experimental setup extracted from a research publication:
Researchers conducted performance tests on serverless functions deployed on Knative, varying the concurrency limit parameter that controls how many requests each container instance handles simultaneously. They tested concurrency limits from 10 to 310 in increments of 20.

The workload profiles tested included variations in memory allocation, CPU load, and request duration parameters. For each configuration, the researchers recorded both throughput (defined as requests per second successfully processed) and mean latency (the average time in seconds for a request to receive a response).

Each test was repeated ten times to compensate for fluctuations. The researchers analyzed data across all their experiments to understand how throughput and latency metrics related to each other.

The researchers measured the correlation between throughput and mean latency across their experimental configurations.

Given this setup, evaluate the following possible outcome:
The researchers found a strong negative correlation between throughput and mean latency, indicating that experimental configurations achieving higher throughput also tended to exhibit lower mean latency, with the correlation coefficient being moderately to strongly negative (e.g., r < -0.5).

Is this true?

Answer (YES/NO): YES